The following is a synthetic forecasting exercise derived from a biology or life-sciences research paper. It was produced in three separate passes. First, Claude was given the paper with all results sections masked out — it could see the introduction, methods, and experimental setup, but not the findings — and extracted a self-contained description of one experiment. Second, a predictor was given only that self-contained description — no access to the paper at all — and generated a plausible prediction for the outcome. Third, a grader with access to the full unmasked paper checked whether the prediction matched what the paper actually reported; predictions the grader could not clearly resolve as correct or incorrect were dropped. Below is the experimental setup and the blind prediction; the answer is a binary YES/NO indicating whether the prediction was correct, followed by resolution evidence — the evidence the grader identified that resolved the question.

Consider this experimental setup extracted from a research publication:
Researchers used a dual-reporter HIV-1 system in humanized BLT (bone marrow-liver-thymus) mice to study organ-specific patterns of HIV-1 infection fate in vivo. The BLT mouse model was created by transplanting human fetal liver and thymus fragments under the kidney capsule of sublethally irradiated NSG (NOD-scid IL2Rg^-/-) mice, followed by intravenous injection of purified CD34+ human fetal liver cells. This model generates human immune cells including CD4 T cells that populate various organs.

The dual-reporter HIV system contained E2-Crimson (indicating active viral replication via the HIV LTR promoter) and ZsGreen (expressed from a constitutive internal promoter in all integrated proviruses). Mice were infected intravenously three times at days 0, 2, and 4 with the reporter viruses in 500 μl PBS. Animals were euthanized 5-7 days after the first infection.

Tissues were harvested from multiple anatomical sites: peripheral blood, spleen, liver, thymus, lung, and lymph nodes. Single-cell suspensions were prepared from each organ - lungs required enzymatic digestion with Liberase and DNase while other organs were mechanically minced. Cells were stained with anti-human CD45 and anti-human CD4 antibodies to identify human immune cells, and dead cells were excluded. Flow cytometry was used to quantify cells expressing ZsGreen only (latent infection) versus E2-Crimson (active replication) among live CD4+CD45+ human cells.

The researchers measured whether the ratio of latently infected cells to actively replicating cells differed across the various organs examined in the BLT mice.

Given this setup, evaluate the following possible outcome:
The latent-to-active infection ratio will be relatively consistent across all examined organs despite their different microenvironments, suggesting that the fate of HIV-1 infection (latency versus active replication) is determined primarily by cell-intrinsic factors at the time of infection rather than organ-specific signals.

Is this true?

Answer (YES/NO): NO